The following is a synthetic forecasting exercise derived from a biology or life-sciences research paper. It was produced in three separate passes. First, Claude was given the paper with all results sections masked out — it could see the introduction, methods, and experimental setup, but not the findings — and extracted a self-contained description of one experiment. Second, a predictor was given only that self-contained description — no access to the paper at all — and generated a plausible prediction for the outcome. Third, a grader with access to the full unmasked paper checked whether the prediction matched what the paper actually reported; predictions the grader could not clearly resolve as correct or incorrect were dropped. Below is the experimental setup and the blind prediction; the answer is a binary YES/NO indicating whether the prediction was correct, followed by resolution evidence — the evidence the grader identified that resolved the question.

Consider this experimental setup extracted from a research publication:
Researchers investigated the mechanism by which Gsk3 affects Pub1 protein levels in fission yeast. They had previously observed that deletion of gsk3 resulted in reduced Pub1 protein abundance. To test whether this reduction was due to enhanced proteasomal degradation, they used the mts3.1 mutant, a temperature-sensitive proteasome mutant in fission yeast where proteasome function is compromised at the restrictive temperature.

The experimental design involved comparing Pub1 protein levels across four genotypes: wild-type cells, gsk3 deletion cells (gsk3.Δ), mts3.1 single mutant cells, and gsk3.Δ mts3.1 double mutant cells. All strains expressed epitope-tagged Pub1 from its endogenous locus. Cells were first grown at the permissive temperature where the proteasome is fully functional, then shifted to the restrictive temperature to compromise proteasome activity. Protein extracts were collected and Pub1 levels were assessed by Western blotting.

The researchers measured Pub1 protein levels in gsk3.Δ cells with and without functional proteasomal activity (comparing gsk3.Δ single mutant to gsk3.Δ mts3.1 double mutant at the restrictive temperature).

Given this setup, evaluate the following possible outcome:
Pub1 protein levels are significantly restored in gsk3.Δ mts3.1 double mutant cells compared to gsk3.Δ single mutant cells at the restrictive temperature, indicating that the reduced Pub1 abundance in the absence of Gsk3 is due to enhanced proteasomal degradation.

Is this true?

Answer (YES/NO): YES